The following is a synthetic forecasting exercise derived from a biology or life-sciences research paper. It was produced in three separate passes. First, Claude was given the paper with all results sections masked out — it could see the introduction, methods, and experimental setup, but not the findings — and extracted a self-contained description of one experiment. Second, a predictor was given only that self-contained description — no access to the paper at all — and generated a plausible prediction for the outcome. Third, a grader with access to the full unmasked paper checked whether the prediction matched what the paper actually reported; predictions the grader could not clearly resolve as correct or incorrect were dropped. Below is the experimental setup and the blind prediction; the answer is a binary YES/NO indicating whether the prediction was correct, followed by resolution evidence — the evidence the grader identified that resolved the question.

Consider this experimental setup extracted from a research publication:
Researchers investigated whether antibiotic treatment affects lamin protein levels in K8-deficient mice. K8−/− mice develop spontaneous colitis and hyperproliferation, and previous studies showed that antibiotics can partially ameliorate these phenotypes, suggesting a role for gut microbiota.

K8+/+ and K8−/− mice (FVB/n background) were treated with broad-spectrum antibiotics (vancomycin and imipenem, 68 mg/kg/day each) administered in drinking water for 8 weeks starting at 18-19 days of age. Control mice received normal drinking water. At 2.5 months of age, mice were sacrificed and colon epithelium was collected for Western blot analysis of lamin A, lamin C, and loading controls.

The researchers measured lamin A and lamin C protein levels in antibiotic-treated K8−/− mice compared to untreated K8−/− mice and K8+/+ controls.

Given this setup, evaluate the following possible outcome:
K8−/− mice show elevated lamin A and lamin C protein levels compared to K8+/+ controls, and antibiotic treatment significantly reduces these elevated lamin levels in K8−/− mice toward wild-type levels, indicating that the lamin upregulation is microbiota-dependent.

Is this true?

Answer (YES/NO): NO